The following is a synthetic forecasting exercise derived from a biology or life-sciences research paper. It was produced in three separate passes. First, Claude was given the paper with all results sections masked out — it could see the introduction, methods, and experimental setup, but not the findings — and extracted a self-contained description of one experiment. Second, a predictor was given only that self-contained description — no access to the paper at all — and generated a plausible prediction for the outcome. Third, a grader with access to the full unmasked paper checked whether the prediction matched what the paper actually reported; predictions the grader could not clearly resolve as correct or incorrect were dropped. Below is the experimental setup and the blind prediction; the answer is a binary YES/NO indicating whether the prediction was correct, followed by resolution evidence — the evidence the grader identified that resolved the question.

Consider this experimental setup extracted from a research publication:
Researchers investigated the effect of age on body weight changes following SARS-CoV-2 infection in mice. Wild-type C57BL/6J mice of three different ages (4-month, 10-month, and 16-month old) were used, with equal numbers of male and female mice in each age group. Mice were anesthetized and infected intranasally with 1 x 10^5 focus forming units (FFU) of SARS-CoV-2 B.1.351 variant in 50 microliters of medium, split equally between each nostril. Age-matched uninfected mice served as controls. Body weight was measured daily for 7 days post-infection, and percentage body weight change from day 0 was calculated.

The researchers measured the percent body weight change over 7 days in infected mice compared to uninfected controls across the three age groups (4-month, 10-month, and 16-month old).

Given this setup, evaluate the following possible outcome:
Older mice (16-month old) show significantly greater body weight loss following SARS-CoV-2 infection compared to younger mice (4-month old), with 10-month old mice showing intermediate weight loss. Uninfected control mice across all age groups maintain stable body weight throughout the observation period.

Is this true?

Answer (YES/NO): NO